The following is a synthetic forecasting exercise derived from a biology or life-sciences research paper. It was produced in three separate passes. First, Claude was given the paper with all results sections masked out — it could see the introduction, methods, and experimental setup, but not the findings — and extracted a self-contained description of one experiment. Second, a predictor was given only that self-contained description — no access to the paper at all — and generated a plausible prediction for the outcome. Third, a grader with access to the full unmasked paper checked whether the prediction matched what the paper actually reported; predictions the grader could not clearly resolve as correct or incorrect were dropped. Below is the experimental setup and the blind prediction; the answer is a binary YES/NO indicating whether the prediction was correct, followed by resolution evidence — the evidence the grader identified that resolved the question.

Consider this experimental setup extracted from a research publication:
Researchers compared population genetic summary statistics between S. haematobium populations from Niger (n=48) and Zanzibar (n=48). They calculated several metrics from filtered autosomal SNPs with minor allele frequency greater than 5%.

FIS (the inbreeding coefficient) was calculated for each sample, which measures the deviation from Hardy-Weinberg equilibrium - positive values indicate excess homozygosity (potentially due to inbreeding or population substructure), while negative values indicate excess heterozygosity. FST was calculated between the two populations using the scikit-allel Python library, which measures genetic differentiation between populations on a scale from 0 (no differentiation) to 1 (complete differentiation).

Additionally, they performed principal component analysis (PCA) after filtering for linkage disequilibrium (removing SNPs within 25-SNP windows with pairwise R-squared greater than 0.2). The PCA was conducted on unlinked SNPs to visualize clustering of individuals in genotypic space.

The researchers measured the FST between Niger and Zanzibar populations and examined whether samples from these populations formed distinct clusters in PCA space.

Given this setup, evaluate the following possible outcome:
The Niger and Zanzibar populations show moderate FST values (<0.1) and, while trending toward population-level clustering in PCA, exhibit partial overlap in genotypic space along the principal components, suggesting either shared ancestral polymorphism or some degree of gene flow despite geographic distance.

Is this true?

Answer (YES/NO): NO